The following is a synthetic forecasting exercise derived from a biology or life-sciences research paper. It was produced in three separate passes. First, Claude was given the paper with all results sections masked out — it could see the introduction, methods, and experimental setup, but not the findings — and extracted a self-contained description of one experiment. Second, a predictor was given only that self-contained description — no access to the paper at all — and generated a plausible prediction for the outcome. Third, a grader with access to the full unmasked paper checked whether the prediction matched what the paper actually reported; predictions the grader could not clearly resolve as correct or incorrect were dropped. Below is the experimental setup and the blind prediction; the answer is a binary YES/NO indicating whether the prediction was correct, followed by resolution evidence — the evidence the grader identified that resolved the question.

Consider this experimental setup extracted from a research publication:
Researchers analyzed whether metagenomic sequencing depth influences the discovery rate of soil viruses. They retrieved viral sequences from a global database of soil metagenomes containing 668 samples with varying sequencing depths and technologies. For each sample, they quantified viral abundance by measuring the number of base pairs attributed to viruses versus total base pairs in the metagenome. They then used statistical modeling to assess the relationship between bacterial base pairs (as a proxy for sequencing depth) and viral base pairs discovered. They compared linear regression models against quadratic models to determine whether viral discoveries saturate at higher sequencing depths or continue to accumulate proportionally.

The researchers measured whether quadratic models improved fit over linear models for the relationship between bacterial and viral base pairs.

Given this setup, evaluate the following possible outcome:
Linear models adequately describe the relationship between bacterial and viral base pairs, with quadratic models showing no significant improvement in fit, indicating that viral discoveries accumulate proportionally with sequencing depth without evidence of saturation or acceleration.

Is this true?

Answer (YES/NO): YES